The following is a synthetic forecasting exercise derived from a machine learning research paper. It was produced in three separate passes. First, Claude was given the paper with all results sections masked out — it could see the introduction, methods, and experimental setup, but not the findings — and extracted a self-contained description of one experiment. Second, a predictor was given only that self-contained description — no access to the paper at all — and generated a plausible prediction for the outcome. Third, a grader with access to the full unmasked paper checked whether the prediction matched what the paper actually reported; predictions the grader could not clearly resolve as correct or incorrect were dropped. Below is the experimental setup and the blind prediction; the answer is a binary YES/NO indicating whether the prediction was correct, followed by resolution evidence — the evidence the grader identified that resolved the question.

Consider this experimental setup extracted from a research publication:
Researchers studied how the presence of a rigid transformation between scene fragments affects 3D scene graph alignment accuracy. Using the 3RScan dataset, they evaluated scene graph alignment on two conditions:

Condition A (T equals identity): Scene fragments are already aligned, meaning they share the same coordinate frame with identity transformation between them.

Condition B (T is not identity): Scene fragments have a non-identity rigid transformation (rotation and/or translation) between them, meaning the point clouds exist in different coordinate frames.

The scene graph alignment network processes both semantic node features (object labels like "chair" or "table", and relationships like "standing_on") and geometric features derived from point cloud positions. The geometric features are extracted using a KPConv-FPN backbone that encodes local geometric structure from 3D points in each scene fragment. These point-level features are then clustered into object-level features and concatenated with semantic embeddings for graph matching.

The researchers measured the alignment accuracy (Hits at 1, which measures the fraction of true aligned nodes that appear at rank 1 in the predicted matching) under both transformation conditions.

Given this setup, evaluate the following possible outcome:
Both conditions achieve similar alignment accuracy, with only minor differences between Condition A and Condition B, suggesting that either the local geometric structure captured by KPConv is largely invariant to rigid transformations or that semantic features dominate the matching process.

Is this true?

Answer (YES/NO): YES